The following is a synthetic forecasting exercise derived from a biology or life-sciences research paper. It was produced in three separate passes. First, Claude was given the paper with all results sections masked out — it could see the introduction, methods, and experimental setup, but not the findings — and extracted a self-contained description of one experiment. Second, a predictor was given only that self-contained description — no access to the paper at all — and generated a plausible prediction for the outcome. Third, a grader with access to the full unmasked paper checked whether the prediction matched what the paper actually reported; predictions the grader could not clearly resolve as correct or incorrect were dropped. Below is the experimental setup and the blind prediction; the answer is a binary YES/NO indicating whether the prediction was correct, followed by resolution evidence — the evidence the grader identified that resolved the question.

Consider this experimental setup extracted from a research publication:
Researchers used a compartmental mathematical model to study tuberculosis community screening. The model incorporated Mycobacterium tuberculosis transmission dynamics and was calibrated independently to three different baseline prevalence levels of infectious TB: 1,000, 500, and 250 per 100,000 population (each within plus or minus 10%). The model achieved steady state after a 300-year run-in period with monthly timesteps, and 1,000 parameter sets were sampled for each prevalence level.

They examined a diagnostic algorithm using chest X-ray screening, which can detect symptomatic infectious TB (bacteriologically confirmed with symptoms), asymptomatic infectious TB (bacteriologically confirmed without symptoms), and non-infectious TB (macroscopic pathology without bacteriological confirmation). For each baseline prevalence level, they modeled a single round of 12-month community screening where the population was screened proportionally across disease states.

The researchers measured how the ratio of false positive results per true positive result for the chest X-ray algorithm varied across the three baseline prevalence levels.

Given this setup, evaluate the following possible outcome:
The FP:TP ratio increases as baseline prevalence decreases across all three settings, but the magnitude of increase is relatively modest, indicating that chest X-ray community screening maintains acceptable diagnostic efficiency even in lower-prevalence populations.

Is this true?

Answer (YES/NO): NO